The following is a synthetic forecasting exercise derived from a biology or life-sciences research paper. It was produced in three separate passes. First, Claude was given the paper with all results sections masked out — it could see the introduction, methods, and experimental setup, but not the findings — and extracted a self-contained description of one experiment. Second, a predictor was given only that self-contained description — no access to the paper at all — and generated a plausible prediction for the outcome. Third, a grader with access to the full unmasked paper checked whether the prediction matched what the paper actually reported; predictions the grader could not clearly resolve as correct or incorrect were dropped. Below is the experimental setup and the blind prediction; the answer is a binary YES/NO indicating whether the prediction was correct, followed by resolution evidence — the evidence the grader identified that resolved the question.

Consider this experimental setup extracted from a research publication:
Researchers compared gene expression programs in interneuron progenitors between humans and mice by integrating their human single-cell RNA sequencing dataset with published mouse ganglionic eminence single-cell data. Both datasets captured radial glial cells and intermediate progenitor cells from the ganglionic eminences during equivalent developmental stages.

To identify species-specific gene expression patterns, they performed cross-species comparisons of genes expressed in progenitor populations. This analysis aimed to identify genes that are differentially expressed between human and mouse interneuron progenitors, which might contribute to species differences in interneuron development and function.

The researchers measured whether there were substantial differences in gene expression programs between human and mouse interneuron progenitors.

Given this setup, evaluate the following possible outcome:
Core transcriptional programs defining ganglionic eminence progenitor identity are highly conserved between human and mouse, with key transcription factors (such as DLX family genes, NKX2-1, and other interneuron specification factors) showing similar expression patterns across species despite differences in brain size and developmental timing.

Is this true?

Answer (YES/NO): YES